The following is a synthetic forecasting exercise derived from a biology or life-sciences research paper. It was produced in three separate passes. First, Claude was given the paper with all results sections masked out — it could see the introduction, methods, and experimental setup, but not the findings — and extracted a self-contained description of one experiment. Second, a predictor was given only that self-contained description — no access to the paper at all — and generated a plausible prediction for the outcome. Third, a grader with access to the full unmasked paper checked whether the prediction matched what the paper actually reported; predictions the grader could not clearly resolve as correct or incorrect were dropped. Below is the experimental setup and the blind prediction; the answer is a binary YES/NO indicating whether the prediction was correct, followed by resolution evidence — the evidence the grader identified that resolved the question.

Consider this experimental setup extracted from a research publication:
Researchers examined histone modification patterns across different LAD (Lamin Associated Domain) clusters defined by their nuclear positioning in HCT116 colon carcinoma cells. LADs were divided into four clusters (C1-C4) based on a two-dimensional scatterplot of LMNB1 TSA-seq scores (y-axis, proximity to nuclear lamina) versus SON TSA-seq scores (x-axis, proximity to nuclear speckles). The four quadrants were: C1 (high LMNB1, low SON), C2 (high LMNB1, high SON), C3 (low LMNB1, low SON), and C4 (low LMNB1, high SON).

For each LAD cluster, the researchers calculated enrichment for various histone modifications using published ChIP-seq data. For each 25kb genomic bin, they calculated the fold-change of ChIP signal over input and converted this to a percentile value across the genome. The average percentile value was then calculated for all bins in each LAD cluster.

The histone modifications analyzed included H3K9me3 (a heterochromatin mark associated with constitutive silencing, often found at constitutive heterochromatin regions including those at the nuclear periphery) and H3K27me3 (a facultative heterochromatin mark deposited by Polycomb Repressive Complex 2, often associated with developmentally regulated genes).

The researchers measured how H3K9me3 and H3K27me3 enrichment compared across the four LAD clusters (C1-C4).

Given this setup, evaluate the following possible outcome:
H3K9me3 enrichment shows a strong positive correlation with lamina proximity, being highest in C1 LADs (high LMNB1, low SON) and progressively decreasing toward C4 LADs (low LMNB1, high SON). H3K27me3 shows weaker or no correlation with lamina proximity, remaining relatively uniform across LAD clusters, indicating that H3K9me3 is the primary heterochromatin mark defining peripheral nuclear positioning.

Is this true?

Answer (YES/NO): NO